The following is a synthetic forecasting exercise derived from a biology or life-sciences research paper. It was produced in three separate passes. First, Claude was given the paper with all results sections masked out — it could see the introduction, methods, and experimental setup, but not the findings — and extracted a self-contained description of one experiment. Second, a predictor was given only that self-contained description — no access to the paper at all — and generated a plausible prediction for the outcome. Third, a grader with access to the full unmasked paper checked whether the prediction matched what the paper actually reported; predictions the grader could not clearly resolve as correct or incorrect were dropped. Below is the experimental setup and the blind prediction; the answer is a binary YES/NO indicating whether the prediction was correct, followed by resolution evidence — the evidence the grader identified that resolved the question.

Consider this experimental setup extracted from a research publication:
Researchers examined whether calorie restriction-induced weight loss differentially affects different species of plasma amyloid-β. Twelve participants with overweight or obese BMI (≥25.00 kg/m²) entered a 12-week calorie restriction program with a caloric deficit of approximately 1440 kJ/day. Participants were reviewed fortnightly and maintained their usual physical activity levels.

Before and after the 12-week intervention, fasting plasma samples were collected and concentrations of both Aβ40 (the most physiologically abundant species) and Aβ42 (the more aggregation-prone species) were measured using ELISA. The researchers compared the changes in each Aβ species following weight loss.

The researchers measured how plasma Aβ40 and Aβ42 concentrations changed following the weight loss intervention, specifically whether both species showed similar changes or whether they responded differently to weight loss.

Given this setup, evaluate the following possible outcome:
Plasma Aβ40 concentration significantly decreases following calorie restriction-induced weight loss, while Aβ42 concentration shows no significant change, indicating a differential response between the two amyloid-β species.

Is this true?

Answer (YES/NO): YES